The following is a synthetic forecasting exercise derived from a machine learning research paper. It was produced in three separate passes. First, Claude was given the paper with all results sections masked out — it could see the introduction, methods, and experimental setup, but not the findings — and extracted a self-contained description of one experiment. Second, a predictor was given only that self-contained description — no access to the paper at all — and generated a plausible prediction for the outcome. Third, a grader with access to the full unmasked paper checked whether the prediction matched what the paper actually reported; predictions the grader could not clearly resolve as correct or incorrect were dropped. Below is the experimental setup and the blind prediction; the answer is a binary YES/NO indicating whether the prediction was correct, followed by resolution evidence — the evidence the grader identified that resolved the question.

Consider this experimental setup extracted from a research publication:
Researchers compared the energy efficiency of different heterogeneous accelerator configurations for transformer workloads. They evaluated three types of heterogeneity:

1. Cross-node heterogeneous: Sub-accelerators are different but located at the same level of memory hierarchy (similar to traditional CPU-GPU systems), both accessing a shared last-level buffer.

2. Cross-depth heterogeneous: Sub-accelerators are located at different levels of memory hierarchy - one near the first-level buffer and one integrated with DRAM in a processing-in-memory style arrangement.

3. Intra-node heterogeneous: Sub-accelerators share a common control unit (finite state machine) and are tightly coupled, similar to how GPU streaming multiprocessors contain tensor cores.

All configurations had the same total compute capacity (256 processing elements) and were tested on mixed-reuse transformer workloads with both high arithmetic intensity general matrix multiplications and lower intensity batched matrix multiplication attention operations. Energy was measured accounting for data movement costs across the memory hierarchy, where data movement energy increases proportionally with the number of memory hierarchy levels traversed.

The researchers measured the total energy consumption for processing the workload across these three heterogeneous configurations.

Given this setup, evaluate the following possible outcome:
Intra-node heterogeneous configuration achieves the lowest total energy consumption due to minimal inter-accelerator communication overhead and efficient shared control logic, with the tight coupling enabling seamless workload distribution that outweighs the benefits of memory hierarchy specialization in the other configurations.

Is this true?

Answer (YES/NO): NO